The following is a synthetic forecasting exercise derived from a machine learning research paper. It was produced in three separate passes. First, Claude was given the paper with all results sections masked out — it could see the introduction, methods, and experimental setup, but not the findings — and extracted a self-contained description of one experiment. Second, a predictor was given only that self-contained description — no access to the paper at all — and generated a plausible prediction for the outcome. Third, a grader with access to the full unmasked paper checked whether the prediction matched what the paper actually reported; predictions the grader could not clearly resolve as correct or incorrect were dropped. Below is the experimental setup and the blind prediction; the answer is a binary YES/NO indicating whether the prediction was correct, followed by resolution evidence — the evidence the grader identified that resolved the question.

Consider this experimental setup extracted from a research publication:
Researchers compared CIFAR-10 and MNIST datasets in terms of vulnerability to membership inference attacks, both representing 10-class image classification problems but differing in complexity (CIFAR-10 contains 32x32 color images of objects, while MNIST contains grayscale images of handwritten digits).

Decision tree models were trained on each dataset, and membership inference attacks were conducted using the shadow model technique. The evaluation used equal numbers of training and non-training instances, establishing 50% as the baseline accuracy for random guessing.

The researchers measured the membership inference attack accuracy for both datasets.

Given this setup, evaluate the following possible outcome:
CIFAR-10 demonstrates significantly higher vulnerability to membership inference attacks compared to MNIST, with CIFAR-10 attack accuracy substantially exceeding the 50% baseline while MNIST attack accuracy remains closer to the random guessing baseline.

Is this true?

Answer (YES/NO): YES